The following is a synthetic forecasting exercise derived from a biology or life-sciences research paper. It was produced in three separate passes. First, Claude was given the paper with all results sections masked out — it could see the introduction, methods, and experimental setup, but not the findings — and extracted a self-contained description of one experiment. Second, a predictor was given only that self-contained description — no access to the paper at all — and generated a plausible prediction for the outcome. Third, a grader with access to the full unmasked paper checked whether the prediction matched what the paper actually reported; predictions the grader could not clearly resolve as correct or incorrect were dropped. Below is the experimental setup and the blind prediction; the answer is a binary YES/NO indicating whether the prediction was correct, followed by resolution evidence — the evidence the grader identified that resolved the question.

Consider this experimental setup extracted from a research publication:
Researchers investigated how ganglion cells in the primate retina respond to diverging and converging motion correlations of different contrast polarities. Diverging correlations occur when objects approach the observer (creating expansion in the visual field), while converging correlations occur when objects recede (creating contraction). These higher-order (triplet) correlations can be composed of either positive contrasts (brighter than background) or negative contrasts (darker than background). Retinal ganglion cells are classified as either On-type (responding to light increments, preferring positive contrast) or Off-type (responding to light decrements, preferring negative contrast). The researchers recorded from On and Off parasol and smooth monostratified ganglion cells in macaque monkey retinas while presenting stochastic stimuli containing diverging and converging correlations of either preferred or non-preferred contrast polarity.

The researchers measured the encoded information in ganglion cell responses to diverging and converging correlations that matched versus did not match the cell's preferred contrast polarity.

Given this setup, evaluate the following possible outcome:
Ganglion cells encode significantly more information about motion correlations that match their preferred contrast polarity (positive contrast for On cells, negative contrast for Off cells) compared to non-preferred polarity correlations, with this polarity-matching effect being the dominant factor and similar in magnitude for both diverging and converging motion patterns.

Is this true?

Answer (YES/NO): NO